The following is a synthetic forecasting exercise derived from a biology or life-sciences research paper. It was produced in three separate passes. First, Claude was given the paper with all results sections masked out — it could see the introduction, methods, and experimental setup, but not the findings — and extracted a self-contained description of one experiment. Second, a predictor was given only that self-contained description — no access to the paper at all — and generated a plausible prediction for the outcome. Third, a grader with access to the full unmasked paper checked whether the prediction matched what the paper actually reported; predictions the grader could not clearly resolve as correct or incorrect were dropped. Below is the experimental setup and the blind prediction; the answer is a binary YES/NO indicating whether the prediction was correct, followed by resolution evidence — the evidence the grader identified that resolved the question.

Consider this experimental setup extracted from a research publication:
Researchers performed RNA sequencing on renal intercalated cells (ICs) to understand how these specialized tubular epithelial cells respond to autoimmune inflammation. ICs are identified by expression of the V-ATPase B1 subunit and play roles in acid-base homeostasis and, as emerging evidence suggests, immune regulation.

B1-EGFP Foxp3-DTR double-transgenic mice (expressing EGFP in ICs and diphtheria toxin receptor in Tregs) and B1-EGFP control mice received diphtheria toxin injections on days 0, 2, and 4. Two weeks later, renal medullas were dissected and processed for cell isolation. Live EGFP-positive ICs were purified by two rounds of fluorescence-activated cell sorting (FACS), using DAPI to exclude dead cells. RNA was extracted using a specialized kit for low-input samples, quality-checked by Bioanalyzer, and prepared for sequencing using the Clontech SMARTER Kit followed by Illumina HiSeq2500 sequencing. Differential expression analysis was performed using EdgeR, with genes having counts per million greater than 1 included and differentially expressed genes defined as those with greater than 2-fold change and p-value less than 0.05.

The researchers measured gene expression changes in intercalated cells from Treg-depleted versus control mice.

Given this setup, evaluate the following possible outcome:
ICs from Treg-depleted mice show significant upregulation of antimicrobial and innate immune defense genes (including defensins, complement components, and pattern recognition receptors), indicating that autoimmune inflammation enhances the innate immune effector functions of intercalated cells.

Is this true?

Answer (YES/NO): NO